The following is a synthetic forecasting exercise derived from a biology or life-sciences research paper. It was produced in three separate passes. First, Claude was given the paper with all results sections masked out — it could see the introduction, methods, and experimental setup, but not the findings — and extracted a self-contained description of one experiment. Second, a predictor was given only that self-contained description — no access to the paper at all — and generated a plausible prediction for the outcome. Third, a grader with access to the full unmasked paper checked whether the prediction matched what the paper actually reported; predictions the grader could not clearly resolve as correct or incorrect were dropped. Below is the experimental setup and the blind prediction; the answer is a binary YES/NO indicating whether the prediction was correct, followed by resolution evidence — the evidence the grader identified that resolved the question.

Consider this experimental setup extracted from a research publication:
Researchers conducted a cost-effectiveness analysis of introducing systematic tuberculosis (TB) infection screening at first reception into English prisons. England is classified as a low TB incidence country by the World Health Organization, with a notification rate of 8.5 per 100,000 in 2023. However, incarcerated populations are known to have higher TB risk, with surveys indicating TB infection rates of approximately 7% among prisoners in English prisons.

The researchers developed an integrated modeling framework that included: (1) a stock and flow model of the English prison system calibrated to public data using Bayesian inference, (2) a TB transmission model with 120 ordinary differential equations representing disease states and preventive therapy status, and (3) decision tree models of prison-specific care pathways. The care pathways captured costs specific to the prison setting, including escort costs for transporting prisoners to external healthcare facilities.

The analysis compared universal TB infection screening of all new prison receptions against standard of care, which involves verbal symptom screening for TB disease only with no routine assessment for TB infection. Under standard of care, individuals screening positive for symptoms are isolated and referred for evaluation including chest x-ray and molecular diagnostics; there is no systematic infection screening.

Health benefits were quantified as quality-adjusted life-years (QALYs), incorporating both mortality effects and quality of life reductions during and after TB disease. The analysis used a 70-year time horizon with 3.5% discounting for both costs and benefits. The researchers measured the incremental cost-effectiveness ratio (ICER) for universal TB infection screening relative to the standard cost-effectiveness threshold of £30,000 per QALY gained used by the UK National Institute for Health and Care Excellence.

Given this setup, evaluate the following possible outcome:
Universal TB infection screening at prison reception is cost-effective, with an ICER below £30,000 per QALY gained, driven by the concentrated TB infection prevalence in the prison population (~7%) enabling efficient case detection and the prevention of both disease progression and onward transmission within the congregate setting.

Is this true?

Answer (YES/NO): NO